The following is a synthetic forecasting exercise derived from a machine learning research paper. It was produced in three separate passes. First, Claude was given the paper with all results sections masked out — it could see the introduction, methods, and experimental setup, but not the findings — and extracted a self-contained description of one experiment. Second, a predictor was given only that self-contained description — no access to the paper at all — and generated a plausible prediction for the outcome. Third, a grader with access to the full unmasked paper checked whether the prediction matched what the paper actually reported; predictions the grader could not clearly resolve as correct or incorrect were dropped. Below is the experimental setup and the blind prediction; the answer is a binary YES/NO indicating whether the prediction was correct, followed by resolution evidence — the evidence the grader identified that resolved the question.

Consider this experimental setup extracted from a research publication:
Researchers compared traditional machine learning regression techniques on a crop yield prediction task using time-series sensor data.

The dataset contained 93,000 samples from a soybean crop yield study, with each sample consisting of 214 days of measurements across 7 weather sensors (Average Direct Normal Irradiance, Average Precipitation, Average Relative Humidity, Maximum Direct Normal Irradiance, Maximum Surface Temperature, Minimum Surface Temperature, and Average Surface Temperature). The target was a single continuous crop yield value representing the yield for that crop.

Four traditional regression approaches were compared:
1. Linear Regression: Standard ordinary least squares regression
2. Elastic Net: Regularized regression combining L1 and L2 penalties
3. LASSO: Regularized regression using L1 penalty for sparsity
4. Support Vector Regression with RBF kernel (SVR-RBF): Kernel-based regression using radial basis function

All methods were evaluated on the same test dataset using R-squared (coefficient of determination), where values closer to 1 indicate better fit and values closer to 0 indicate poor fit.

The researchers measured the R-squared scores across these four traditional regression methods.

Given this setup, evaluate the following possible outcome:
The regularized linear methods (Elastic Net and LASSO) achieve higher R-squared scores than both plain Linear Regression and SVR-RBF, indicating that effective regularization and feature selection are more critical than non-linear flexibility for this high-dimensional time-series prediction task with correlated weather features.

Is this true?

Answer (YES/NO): NO